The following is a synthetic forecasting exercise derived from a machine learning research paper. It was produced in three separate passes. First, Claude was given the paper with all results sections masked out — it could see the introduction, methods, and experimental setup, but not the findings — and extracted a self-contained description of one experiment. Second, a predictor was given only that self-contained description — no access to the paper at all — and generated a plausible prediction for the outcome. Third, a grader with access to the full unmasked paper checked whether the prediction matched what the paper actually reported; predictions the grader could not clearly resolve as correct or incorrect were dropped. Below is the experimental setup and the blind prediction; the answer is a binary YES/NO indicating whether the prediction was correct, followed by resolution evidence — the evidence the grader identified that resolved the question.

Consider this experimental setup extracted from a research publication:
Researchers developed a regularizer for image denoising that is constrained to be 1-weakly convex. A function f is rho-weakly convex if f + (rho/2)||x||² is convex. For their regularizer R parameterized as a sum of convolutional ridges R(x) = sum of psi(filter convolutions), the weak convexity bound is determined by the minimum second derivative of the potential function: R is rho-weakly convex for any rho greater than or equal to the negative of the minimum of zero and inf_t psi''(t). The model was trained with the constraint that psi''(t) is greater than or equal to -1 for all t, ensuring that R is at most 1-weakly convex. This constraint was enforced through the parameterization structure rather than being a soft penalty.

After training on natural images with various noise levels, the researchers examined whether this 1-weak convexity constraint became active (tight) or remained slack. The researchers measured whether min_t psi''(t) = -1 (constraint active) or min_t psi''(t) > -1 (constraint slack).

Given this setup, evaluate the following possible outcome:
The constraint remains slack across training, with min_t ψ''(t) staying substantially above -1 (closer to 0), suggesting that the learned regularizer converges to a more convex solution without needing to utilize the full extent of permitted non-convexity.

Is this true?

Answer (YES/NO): NO